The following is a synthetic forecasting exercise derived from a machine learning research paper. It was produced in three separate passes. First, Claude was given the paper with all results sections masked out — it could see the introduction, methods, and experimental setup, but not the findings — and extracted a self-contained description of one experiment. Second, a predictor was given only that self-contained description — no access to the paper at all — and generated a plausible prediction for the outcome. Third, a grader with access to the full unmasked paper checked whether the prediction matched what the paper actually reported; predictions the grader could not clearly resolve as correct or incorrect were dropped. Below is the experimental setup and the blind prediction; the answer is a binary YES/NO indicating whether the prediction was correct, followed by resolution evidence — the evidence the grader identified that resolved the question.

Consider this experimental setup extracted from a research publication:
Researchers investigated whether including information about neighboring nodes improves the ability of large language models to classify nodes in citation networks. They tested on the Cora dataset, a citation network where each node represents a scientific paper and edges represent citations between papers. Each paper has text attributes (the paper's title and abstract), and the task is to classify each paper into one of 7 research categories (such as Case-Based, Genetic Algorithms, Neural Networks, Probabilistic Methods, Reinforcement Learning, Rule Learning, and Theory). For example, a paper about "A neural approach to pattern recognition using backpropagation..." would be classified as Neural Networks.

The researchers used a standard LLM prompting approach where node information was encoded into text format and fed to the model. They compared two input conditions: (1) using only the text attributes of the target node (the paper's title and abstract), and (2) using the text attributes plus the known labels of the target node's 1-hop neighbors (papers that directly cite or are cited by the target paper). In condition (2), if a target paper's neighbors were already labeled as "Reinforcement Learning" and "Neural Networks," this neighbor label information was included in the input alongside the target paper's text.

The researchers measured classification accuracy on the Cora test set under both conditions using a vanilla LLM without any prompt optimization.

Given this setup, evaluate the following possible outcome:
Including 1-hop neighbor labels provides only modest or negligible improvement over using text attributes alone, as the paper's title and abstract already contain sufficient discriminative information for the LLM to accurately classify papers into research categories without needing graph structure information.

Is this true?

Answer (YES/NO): NO